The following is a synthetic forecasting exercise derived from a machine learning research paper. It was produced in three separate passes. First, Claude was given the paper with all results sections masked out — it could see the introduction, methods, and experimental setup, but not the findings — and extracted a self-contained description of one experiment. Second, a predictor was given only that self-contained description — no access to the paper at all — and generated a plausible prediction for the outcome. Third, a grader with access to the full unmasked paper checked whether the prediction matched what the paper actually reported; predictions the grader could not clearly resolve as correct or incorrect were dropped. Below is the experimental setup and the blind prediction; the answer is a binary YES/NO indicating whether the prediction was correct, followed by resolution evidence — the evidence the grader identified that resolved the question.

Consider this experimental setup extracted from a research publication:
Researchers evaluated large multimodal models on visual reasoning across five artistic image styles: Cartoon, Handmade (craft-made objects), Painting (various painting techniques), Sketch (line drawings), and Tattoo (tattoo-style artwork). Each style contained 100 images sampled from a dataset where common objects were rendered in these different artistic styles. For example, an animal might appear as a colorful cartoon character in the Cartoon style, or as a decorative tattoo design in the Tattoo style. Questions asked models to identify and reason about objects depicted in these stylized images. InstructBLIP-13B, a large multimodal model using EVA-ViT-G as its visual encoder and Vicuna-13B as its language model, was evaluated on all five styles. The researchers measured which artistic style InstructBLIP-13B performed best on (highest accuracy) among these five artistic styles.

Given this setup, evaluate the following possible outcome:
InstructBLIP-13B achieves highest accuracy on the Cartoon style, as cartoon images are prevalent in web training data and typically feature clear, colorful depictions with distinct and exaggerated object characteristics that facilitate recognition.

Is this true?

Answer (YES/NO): NO